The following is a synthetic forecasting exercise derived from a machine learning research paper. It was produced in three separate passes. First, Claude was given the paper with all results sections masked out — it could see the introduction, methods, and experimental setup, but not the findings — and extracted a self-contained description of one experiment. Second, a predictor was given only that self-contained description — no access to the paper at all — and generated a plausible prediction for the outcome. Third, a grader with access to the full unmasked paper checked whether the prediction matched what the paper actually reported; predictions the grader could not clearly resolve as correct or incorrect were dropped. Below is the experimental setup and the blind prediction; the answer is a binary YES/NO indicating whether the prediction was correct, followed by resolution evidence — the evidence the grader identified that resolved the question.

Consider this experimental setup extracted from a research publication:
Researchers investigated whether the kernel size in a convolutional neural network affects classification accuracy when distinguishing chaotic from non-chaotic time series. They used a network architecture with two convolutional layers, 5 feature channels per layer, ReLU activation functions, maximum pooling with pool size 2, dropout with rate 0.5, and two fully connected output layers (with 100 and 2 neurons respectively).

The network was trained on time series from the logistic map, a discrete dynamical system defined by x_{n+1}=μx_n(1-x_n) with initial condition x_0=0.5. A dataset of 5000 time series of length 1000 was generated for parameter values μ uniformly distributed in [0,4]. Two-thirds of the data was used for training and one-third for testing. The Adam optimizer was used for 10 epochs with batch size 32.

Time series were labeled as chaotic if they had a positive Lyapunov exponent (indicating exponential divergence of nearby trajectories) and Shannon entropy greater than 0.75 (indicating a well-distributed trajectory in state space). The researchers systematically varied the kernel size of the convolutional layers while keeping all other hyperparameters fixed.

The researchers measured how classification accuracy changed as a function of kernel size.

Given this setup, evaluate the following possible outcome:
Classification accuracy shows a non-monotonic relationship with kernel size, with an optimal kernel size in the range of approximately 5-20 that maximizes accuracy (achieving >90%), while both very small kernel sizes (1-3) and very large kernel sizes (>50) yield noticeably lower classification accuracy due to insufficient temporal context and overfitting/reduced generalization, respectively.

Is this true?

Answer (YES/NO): NO